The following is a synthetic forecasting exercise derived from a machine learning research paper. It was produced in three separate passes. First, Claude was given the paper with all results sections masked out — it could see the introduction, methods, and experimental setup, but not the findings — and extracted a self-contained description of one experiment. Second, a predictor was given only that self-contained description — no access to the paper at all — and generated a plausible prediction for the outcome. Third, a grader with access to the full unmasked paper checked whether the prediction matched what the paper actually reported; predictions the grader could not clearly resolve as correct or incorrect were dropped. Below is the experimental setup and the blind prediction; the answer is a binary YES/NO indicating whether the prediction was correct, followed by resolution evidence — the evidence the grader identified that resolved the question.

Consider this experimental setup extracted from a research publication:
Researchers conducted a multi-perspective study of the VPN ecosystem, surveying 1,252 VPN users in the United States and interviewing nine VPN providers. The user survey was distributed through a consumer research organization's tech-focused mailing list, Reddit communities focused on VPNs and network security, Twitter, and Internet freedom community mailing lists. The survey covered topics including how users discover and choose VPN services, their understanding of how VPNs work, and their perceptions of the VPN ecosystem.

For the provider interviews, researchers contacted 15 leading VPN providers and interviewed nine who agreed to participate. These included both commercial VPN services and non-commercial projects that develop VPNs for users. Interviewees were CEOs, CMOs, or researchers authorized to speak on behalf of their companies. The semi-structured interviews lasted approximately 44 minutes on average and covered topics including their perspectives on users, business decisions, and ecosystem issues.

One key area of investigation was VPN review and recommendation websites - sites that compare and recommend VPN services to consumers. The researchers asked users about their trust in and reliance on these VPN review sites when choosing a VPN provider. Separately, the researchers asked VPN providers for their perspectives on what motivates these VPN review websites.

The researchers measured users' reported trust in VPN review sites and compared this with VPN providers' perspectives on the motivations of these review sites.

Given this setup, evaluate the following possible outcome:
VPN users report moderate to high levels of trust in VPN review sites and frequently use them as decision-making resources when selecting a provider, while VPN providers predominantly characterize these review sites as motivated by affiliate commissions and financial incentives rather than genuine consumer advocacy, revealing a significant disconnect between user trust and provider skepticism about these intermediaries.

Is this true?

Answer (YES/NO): YES